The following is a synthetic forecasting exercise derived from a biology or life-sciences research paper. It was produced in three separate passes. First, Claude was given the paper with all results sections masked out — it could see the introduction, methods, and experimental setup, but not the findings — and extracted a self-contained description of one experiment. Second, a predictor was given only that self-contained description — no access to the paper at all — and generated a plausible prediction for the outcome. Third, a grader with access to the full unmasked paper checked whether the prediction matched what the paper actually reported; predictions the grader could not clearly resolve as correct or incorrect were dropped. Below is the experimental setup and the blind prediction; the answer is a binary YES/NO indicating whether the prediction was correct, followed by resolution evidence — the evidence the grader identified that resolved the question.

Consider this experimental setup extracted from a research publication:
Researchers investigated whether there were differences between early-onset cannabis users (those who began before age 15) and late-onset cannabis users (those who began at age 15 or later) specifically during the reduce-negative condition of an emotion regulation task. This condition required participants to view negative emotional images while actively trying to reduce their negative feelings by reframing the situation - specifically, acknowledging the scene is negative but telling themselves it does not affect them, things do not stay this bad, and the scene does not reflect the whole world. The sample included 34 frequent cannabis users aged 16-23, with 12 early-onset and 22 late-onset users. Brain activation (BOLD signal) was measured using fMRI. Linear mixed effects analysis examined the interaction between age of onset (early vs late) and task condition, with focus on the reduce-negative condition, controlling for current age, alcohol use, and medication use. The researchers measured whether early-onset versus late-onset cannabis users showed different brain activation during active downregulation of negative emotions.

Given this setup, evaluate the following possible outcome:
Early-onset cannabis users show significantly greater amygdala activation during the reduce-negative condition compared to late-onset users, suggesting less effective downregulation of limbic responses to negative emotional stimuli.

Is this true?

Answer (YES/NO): NO